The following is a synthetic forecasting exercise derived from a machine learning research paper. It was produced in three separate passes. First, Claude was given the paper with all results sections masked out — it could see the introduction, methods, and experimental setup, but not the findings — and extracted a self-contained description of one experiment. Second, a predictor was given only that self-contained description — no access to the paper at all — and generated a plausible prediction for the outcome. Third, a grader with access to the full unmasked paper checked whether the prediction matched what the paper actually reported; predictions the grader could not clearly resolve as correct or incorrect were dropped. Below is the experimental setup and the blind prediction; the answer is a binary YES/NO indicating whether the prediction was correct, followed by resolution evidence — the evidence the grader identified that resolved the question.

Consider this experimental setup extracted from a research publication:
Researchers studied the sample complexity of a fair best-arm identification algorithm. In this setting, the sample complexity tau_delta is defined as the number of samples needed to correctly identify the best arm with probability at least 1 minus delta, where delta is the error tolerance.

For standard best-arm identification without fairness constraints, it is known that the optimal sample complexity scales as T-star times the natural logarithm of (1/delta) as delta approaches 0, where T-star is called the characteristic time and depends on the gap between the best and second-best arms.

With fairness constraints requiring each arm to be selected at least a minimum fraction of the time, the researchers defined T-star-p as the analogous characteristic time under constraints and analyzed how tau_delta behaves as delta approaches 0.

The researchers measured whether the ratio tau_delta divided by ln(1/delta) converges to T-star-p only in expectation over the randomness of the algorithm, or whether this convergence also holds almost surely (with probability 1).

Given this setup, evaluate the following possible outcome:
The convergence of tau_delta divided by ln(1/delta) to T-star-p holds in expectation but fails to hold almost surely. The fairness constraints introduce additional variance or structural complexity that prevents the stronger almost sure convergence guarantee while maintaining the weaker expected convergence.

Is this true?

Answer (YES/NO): NO